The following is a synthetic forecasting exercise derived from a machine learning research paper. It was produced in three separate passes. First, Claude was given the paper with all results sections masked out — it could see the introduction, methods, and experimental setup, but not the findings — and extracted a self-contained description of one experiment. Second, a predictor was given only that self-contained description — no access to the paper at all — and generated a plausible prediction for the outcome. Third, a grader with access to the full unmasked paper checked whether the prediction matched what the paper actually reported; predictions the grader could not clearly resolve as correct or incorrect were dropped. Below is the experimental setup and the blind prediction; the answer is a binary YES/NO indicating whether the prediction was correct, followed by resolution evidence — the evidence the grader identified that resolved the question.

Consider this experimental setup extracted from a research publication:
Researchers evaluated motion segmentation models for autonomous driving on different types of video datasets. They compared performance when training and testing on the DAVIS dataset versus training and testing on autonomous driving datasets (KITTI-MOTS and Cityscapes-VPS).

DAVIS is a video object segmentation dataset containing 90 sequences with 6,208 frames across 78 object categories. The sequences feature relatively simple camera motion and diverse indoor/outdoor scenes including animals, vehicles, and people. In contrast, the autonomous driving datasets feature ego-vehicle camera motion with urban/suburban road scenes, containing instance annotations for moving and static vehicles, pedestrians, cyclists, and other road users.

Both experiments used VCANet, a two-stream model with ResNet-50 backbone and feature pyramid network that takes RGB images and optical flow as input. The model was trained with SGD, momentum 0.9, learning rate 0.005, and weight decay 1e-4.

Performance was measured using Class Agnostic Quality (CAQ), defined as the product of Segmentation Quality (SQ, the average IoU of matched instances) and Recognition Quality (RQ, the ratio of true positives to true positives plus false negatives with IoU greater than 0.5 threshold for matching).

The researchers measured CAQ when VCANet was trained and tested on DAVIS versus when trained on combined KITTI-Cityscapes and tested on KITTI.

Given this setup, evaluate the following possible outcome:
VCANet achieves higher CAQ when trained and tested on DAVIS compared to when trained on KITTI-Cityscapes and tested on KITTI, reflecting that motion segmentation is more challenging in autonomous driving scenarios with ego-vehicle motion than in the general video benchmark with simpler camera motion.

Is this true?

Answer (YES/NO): NO